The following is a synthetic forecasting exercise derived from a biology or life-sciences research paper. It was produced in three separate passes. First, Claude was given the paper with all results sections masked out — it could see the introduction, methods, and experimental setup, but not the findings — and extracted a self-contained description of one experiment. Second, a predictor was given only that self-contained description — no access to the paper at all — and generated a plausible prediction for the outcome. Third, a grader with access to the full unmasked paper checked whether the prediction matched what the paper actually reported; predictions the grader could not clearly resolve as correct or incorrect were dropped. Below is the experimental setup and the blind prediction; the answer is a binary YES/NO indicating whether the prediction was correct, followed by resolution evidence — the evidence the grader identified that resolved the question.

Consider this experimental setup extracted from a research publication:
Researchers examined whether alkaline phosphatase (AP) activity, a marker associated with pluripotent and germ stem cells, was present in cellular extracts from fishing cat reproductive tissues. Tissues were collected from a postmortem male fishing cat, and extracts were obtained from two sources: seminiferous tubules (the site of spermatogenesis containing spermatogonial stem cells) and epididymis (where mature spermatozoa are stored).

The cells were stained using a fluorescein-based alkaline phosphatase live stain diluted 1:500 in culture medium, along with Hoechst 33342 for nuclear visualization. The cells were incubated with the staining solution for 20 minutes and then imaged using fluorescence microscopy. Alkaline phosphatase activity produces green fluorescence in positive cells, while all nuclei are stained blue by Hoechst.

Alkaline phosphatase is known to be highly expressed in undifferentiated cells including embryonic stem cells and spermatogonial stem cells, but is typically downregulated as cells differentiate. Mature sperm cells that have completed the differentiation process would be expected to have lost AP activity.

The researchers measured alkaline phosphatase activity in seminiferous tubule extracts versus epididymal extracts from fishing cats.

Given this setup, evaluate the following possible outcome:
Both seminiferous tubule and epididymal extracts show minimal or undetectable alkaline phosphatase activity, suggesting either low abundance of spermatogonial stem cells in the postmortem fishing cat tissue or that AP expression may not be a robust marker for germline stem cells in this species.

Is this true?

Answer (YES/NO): NO